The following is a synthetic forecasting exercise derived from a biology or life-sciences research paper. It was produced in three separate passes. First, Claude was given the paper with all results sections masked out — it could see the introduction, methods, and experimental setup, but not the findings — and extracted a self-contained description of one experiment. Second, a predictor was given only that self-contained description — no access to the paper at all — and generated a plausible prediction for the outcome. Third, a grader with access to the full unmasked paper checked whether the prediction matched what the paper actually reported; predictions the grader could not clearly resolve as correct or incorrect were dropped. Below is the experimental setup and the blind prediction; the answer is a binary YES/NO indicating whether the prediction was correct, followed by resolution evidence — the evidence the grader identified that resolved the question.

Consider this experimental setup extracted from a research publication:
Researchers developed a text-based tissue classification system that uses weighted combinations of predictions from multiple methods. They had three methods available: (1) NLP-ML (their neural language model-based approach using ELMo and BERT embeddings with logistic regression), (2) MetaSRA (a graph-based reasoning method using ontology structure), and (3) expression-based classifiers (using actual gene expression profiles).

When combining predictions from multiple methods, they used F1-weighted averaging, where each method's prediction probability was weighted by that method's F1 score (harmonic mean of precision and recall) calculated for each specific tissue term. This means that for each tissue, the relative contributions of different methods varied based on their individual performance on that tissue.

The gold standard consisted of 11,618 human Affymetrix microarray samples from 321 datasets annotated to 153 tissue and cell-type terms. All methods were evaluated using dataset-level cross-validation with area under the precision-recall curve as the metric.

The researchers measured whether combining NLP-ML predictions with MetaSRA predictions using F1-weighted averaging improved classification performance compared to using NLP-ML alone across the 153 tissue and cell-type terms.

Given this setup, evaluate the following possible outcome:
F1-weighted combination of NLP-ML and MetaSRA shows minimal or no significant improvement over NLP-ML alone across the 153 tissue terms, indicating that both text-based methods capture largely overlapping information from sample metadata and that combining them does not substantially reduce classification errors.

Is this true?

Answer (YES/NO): NO